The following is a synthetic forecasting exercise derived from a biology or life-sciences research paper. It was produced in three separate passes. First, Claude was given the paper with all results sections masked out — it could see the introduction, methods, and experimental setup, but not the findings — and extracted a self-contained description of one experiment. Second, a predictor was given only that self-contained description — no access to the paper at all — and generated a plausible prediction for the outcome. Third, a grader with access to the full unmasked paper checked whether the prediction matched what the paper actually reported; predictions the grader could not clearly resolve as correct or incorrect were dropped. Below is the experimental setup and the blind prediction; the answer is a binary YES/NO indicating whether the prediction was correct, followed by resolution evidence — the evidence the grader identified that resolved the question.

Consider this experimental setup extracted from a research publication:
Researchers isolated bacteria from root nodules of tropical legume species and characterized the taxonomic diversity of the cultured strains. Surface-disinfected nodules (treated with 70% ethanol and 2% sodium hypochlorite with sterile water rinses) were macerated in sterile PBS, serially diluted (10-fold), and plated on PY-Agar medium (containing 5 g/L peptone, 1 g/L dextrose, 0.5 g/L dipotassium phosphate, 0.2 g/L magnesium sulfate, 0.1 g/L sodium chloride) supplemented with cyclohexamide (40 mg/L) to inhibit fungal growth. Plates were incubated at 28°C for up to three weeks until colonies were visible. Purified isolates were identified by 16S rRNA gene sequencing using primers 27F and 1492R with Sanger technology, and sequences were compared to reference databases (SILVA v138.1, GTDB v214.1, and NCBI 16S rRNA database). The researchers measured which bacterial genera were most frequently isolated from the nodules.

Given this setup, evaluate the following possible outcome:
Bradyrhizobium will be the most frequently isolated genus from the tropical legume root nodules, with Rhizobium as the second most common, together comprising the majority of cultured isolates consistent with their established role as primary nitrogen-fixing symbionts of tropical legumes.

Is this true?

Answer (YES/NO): YES